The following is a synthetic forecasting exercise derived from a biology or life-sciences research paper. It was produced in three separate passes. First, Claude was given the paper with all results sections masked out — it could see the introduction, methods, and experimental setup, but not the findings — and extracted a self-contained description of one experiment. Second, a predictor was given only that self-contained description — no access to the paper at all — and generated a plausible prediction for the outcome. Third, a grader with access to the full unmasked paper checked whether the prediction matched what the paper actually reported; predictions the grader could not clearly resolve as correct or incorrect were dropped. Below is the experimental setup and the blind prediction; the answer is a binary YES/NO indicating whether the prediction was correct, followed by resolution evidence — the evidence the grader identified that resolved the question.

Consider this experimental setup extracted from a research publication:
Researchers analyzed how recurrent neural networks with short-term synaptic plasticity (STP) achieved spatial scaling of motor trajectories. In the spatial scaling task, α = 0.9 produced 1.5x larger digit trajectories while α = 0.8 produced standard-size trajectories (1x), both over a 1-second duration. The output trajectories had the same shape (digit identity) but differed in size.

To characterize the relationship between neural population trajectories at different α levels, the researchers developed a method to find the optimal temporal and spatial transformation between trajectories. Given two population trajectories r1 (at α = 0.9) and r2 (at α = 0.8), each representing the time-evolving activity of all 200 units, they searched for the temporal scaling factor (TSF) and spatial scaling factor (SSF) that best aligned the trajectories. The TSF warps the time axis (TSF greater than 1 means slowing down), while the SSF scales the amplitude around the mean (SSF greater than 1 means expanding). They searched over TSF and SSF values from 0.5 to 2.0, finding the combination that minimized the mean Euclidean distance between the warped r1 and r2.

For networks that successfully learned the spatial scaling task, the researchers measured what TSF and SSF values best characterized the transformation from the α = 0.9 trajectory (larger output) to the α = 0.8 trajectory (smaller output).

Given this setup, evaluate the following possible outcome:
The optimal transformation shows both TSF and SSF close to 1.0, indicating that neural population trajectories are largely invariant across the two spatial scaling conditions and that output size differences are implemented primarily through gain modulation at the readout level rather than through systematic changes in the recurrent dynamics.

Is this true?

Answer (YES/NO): NO